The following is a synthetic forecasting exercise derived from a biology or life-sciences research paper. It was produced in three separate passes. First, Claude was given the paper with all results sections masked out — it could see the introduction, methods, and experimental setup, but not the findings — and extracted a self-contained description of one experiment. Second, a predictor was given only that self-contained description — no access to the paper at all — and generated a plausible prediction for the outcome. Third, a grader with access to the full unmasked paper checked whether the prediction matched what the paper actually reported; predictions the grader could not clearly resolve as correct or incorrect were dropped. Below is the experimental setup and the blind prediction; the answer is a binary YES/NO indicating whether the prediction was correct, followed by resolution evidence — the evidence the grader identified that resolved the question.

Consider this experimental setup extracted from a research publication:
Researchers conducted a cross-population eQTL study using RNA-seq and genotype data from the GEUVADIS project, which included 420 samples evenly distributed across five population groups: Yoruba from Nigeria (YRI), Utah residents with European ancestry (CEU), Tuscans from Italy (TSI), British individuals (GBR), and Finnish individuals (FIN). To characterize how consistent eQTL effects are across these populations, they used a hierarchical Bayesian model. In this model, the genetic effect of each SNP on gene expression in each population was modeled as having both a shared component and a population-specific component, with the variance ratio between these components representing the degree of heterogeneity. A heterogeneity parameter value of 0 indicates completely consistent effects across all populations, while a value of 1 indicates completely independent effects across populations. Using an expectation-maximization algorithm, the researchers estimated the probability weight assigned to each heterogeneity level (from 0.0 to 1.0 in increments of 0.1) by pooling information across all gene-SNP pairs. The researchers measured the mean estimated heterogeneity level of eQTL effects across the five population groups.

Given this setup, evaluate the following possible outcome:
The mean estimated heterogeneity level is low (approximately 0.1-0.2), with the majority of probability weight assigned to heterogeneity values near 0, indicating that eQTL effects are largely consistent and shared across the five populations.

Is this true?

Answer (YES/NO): NO